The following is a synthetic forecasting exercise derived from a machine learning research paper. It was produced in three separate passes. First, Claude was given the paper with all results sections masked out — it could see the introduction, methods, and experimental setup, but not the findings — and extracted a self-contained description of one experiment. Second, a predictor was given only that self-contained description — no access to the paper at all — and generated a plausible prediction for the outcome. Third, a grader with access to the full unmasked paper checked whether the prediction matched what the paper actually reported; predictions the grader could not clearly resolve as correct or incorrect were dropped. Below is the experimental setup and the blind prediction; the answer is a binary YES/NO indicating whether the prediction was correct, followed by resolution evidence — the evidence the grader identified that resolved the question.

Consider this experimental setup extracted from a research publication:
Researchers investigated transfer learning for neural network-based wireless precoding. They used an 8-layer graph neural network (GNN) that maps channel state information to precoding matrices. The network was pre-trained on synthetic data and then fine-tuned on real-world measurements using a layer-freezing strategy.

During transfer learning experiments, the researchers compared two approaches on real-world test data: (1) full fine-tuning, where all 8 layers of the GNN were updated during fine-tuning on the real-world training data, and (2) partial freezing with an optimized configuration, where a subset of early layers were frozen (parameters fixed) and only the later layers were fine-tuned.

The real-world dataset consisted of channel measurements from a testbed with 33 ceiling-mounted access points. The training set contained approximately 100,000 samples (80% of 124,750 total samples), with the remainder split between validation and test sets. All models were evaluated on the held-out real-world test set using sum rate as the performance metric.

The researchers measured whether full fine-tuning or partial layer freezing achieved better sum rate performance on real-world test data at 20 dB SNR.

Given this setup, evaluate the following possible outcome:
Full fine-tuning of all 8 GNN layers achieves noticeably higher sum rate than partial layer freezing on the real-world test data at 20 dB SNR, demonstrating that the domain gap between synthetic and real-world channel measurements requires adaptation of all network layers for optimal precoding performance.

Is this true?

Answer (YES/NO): NO